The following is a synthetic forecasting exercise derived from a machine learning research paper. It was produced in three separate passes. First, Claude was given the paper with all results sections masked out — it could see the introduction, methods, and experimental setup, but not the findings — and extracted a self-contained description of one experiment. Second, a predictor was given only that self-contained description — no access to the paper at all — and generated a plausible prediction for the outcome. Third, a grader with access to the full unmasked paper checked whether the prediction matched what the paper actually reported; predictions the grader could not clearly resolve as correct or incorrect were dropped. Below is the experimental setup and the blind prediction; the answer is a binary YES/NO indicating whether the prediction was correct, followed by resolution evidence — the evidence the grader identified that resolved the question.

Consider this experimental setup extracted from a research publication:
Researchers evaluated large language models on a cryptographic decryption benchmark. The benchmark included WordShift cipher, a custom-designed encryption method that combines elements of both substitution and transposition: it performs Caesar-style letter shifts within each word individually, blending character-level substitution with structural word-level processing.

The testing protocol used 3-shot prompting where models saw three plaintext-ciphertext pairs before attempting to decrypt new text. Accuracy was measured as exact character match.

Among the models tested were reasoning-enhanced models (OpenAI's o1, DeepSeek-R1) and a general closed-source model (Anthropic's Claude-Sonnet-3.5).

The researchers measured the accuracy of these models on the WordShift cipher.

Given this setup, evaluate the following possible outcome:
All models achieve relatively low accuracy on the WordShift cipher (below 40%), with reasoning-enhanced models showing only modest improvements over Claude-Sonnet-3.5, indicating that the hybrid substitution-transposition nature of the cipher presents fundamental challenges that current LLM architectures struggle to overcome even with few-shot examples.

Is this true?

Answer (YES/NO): NO